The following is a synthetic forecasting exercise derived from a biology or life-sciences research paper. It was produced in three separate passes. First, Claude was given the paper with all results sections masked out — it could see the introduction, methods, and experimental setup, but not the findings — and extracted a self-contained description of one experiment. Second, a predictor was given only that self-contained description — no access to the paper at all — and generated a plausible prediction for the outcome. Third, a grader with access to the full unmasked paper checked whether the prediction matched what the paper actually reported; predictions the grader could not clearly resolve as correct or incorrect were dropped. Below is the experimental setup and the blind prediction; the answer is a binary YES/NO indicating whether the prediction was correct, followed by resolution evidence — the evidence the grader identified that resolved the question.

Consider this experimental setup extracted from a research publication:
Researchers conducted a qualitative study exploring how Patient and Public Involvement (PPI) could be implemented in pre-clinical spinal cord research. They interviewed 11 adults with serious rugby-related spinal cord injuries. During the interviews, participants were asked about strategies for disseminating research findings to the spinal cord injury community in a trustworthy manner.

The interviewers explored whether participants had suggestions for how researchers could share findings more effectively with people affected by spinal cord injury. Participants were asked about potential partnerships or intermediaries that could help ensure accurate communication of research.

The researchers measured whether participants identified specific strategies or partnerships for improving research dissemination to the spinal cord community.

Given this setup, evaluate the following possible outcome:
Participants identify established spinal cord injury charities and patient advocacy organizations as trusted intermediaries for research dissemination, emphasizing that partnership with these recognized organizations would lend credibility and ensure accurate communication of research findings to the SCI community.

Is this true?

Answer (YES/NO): YES